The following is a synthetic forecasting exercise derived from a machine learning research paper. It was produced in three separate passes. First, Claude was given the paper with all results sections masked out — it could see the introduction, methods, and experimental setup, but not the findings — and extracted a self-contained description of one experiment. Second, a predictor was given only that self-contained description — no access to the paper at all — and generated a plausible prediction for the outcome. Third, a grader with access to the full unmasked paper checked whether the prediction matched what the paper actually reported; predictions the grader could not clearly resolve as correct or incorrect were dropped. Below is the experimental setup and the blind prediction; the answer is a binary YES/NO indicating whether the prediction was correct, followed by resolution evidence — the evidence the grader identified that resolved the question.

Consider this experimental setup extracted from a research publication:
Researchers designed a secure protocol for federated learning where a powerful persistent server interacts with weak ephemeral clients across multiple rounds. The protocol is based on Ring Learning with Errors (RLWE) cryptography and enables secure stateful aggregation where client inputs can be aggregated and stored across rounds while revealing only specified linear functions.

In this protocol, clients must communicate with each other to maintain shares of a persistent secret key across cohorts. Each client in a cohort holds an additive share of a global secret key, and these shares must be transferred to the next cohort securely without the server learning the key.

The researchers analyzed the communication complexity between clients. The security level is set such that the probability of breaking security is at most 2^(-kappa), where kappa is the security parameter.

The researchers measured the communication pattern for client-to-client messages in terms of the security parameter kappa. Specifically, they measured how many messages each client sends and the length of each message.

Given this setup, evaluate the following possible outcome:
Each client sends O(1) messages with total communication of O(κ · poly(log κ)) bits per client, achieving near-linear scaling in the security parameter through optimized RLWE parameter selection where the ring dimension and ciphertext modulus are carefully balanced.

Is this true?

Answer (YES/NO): NO